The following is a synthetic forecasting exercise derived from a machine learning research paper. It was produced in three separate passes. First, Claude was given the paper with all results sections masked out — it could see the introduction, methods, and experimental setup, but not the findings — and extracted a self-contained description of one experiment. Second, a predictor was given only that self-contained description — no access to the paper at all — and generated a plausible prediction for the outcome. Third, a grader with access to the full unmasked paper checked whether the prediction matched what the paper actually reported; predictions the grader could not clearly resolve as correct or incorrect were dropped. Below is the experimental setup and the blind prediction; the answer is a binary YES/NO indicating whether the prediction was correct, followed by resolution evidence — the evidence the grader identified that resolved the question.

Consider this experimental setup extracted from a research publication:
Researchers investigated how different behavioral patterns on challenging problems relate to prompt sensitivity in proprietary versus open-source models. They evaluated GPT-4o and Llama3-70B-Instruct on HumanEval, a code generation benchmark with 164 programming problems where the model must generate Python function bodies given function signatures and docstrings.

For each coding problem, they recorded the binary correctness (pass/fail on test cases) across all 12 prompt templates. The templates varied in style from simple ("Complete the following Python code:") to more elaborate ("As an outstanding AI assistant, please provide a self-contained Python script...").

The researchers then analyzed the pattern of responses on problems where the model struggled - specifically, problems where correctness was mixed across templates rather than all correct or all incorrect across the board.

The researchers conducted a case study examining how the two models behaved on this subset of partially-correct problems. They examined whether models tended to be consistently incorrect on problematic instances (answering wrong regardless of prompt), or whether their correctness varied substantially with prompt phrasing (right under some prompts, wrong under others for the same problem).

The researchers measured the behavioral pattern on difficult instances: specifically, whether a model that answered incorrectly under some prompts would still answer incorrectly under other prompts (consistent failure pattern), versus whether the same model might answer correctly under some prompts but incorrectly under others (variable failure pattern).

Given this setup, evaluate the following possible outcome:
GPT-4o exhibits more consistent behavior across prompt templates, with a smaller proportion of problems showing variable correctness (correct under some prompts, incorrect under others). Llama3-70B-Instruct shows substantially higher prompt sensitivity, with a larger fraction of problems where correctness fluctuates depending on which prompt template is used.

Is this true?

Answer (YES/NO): NO